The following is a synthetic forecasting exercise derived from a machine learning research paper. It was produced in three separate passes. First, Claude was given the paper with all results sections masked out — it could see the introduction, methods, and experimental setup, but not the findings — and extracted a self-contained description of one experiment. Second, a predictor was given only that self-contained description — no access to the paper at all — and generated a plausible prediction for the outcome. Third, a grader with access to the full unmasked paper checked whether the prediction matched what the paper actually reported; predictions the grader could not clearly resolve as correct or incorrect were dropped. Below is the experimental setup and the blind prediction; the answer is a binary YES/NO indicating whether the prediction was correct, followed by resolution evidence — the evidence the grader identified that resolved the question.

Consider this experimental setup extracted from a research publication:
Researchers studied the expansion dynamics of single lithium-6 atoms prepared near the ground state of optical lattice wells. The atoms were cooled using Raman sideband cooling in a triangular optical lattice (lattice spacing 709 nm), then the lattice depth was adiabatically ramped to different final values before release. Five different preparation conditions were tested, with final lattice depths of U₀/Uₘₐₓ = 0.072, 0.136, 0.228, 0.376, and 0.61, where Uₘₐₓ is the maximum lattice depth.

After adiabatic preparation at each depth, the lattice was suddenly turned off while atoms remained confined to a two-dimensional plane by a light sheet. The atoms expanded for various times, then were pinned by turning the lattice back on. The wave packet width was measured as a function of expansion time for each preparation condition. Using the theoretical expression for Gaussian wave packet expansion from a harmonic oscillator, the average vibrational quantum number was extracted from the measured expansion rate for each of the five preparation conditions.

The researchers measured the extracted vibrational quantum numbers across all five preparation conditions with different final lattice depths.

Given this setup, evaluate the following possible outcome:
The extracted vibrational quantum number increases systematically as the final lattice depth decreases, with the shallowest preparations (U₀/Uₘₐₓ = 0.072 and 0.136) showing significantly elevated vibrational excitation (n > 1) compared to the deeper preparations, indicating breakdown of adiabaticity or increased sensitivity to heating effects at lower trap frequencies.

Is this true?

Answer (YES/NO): NO